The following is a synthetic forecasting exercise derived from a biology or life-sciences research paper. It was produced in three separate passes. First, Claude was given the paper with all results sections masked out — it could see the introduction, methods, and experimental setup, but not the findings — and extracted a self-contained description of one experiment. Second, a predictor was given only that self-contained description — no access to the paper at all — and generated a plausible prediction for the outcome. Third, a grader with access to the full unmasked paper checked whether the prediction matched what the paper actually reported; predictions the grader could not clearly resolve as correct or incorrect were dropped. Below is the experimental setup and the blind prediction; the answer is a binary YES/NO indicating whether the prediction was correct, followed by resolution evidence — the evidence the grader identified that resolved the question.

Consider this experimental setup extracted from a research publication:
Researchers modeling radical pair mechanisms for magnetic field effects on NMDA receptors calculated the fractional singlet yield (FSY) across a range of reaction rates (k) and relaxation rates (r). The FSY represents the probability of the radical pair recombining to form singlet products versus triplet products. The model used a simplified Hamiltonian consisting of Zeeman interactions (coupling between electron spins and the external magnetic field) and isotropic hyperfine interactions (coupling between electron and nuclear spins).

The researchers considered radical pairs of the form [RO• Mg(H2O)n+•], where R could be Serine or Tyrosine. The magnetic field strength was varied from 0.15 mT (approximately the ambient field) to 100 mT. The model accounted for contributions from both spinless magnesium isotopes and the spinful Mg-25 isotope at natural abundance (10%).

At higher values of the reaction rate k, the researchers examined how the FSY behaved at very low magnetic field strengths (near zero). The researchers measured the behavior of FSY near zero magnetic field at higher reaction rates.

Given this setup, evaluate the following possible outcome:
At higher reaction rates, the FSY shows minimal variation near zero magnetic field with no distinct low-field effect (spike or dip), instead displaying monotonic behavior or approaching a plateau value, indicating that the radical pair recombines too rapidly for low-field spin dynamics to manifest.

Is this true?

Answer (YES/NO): NO